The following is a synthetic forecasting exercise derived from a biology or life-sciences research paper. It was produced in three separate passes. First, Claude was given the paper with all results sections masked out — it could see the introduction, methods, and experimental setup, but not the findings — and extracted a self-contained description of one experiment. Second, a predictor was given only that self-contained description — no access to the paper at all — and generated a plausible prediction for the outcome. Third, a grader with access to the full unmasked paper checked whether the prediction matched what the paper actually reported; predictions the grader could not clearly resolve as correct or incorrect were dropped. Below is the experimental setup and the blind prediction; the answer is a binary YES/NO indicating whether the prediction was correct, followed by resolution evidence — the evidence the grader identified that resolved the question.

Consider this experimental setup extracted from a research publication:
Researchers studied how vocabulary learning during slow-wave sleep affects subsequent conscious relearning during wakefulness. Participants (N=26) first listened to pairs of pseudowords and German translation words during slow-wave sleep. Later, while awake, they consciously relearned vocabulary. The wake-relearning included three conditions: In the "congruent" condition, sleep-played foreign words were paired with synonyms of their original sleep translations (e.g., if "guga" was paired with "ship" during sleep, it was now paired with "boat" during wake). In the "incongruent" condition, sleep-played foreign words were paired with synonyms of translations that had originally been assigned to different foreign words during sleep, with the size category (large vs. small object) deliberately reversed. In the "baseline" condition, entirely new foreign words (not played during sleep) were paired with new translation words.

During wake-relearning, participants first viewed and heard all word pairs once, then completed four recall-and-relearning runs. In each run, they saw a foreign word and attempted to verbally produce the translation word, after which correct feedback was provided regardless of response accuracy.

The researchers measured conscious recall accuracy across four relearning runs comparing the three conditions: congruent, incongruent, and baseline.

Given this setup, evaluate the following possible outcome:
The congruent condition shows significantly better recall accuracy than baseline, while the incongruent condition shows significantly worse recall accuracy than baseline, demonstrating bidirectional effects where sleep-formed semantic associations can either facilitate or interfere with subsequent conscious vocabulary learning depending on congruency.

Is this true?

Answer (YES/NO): NO